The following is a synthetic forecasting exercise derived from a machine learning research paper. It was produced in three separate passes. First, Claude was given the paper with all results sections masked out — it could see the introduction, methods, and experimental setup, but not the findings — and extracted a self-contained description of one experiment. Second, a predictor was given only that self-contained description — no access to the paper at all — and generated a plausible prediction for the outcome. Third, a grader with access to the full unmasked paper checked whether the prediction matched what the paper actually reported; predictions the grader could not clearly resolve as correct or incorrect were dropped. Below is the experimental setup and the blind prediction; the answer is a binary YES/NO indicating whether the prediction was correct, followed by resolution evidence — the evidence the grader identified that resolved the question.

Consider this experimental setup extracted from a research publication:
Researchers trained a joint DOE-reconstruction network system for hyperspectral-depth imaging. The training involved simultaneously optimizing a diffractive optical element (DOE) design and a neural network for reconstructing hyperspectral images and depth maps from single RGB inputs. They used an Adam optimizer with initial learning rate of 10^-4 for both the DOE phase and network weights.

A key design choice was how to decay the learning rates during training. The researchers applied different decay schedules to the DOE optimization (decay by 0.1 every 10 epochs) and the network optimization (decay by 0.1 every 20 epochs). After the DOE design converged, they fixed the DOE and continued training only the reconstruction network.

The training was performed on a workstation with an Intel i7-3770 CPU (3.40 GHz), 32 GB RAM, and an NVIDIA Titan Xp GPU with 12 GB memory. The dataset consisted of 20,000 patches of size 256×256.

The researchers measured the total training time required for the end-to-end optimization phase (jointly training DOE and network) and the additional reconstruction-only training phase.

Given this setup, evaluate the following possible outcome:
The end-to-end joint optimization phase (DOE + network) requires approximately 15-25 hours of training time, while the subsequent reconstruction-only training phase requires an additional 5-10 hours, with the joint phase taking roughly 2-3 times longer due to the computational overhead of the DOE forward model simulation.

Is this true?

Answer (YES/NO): NO